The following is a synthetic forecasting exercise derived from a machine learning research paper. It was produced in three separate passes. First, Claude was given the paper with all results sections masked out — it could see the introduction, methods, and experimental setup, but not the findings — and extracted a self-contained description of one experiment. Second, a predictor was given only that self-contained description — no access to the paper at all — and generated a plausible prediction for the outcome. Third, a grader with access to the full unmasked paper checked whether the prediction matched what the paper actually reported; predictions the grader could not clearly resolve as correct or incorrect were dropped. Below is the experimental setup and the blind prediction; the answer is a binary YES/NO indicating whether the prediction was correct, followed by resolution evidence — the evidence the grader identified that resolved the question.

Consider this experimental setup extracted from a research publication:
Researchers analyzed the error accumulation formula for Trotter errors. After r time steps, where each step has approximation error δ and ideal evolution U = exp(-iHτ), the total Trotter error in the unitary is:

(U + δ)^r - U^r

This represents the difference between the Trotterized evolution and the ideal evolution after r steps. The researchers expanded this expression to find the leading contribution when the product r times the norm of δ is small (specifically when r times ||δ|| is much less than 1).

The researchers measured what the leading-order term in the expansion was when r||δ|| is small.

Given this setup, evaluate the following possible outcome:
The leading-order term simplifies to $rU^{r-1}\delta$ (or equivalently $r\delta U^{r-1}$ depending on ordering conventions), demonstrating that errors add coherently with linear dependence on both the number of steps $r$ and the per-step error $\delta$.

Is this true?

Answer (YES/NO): NO